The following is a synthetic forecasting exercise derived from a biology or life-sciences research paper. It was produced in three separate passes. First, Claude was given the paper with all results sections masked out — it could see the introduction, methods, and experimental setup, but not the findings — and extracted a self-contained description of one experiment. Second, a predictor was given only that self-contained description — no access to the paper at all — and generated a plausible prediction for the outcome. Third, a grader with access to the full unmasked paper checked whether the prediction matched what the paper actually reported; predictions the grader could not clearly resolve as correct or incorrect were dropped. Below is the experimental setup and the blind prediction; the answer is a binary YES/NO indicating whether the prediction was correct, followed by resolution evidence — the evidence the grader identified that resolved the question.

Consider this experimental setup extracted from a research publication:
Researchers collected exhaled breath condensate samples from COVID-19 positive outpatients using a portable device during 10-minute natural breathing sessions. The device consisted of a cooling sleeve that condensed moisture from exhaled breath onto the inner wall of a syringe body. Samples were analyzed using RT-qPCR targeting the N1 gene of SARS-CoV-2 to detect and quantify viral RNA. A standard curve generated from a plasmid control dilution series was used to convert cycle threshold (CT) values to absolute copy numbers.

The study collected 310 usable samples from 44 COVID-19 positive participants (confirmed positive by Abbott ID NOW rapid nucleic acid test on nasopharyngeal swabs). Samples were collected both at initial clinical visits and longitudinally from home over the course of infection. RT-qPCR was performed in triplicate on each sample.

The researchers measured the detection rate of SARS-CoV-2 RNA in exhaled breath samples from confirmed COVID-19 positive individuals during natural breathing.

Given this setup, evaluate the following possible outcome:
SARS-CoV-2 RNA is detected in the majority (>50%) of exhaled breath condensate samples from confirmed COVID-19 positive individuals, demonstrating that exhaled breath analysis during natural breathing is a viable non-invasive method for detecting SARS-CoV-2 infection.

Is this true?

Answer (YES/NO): YES